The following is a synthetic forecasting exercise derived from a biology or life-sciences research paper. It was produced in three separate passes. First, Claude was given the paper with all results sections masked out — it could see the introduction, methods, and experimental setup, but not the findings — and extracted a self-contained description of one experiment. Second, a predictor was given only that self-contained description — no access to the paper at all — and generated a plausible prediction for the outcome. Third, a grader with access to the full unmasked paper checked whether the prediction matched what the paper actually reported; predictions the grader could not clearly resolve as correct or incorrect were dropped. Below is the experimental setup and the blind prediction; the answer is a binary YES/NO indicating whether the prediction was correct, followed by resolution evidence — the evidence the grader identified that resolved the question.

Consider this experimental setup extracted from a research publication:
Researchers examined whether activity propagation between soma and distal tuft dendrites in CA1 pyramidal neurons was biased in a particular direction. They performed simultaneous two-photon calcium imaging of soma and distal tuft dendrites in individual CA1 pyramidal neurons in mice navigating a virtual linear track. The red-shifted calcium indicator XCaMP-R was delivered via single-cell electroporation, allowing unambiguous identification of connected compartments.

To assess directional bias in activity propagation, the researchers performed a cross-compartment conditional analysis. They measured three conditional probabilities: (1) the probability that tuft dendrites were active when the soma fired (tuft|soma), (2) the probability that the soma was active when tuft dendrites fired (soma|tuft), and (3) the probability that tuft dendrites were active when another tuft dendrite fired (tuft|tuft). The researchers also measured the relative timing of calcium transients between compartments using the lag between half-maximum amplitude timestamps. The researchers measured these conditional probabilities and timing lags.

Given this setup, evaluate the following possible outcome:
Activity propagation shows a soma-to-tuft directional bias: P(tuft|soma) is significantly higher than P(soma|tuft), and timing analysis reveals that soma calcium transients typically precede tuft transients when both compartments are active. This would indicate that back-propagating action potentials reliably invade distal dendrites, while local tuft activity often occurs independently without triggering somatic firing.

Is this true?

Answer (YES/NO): NO